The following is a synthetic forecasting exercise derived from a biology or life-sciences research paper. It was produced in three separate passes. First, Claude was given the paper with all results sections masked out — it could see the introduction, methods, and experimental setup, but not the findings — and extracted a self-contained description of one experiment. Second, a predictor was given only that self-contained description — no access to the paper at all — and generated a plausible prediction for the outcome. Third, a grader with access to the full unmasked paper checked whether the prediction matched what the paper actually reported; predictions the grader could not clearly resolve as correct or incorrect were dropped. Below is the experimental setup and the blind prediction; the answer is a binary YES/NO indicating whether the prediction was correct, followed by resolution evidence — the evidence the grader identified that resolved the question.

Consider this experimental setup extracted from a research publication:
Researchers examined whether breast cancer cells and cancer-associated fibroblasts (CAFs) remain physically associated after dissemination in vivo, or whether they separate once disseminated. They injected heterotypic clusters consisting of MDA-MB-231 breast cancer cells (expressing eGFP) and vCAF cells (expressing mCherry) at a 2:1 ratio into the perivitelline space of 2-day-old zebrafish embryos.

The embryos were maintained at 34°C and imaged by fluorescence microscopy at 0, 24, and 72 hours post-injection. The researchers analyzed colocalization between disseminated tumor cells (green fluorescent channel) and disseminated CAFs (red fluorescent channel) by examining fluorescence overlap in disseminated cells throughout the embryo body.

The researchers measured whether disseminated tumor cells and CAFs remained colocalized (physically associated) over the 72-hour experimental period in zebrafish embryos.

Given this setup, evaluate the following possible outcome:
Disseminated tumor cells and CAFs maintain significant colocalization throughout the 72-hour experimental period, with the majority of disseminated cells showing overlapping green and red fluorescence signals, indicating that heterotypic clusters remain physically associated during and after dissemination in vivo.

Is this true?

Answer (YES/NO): NO